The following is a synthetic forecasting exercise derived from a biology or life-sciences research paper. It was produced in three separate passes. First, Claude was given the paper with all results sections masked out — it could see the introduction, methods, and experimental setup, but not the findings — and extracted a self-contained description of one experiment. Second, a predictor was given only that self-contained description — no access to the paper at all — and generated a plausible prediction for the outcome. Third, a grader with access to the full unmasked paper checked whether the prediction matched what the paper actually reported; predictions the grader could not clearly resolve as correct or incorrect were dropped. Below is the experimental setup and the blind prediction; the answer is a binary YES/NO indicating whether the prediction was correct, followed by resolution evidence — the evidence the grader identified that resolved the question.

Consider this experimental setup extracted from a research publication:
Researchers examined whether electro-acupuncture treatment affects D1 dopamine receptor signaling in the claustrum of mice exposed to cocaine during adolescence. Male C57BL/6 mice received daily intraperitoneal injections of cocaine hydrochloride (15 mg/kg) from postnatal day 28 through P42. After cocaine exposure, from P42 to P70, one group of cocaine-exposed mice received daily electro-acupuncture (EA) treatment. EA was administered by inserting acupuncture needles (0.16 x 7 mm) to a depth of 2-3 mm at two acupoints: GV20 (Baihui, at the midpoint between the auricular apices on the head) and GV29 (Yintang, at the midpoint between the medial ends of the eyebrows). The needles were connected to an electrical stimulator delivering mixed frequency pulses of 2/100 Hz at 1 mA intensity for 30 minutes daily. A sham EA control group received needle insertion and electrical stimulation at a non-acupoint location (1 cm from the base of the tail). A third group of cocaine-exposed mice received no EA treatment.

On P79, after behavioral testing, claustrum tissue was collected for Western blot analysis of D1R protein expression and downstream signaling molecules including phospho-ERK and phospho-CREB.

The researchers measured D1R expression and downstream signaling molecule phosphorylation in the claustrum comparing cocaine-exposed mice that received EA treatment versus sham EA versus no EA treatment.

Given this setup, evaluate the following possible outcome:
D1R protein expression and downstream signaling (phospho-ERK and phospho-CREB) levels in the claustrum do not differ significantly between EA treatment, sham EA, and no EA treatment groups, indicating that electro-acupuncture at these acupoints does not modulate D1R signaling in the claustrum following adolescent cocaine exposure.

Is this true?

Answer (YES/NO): NO